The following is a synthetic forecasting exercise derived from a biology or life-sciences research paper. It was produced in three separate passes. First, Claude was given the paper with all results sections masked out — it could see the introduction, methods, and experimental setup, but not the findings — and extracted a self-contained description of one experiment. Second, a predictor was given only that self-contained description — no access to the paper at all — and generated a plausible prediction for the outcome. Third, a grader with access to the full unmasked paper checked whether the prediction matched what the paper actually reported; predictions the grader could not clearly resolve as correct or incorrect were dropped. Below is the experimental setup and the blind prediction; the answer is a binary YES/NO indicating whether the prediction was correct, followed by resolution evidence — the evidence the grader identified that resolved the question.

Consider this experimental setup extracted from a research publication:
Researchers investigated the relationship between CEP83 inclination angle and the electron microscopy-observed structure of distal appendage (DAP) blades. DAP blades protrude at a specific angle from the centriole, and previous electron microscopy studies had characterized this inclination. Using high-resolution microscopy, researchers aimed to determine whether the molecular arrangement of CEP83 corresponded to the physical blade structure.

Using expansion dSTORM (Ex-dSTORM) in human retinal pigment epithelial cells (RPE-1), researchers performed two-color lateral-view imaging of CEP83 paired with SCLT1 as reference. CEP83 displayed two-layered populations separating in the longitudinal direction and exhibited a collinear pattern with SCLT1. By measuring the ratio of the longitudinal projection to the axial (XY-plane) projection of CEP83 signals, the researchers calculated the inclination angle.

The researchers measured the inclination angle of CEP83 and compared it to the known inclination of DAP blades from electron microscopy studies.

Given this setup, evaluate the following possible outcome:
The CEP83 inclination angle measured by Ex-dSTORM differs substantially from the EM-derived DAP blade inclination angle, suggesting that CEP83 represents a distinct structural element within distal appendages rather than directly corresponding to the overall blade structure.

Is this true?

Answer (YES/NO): NO